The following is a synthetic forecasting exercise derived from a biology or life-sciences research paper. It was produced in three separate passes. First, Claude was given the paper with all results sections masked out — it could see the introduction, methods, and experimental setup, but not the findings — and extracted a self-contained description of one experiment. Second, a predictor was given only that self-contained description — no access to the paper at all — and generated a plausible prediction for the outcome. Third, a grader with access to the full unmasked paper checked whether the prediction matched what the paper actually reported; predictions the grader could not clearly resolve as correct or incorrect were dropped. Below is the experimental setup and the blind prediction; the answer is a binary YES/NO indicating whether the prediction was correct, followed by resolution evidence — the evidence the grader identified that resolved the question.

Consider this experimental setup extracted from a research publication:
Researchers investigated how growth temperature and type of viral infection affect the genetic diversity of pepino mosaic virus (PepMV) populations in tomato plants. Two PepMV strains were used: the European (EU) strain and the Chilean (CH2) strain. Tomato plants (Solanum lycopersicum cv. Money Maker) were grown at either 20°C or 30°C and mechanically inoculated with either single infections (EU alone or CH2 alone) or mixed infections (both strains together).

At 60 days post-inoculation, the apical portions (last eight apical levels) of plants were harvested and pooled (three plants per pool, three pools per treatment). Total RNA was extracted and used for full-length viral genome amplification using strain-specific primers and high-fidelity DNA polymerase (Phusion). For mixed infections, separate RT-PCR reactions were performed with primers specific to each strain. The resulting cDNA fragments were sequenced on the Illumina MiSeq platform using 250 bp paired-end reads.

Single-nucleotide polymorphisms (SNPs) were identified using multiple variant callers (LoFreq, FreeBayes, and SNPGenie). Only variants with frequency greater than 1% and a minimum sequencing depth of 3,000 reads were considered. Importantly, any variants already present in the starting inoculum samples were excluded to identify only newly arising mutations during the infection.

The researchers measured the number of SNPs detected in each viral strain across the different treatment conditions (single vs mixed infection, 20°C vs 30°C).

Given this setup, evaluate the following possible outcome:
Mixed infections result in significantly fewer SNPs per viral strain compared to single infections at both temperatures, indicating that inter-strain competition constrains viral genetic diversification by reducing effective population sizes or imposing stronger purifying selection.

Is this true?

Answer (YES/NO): NO